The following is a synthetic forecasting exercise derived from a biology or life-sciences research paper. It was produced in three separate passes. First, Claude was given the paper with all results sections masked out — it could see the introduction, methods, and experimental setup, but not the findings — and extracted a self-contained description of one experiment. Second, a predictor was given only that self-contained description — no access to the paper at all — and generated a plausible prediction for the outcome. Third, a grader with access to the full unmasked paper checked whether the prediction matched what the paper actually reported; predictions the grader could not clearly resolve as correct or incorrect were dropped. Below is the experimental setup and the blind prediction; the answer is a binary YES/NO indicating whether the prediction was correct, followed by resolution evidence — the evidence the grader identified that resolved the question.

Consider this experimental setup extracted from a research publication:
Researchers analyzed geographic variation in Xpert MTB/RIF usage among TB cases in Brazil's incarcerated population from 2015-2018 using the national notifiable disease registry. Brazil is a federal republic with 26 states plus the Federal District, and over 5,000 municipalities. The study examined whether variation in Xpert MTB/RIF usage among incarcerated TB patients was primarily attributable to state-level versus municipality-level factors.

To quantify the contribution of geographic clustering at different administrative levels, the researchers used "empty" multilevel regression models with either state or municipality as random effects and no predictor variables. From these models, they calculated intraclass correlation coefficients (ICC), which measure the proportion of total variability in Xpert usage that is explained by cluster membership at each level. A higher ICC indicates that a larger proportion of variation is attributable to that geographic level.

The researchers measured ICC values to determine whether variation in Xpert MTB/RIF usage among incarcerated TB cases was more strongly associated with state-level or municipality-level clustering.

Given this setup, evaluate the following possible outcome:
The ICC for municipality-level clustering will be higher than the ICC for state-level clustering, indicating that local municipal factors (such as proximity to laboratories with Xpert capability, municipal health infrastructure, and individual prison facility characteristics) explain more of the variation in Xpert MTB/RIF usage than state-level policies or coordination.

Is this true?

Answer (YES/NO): YES